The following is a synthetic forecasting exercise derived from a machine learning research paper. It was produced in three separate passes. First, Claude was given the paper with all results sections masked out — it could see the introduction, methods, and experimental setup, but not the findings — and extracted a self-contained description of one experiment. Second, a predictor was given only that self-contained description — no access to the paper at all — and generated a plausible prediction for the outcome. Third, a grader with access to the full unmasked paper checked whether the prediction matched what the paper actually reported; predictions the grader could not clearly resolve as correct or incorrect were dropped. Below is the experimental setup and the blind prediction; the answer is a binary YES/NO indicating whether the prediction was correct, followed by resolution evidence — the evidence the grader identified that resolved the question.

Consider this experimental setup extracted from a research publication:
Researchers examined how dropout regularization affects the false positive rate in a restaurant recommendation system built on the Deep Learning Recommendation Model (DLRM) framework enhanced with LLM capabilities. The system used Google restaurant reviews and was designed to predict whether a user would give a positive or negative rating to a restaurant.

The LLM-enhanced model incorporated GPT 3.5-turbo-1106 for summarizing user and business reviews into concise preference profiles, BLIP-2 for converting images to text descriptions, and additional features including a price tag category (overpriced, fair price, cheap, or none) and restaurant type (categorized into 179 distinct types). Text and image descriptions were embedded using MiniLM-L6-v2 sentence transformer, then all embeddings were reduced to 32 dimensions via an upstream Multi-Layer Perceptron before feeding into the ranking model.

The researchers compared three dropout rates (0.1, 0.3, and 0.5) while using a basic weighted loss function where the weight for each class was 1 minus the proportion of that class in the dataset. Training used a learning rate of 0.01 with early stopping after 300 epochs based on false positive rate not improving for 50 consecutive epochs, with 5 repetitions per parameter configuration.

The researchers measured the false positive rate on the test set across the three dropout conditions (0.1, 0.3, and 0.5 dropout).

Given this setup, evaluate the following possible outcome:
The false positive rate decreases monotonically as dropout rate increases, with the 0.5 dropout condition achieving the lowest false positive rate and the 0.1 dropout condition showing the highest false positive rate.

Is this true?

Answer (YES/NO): YES